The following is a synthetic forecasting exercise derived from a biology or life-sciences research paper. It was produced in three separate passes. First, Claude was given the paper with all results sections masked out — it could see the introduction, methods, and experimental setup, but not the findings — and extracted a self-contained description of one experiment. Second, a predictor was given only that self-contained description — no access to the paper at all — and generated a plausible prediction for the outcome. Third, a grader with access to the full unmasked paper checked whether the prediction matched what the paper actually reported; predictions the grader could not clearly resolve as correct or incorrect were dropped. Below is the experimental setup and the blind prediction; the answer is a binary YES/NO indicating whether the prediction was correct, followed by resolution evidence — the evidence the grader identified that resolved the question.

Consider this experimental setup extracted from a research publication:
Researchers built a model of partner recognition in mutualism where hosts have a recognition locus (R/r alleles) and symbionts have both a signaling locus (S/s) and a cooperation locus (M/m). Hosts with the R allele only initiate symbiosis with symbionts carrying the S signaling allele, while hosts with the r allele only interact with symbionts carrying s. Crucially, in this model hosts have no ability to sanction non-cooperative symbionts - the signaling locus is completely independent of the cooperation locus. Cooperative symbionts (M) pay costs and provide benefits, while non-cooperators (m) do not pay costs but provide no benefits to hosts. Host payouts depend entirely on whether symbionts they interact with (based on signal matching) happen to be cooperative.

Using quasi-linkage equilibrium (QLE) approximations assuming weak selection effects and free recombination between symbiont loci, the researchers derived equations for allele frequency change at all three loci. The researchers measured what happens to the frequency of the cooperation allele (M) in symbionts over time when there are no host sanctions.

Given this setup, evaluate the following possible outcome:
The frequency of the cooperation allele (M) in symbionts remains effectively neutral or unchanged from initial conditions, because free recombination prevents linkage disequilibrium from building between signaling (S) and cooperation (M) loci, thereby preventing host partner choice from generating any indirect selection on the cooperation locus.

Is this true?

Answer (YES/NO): NO